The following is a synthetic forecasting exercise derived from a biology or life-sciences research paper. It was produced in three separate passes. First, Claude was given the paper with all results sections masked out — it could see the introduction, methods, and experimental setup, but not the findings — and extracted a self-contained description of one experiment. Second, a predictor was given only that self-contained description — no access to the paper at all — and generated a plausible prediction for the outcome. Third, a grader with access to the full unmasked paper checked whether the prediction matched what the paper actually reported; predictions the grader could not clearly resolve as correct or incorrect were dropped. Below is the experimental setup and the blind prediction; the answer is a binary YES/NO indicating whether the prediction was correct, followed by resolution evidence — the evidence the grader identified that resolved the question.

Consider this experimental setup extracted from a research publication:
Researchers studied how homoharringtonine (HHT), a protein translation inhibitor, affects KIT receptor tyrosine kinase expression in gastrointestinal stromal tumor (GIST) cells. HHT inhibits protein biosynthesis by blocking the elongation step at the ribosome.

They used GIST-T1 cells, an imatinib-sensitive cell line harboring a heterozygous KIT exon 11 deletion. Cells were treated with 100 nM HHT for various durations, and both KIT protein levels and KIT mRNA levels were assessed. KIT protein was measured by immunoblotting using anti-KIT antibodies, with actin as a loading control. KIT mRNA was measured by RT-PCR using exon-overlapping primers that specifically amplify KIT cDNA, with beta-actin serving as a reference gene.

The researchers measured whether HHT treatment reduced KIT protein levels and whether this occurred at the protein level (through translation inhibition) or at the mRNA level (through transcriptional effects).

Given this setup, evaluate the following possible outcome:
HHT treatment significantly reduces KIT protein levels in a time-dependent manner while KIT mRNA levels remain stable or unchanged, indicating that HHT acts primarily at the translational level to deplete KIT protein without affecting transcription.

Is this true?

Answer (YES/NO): YES